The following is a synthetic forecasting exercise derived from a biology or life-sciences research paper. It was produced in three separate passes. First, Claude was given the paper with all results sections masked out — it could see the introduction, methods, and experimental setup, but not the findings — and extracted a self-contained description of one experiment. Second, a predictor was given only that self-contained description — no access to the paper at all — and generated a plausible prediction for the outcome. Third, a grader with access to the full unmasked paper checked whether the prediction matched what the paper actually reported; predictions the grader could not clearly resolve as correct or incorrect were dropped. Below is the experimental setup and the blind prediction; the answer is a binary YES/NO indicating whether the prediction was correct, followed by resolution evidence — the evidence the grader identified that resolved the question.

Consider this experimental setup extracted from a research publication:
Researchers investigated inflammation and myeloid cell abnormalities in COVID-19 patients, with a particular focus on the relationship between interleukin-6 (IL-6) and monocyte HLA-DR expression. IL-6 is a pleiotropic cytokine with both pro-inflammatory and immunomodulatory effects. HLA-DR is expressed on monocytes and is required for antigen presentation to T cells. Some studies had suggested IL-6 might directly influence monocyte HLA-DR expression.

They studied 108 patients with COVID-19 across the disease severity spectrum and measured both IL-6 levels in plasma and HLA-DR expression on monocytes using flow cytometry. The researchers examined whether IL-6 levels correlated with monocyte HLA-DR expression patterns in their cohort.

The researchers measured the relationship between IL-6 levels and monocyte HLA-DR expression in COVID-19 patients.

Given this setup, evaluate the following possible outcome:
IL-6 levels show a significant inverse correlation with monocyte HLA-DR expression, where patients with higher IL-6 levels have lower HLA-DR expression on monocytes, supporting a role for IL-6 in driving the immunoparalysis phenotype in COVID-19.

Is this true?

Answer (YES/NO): YES